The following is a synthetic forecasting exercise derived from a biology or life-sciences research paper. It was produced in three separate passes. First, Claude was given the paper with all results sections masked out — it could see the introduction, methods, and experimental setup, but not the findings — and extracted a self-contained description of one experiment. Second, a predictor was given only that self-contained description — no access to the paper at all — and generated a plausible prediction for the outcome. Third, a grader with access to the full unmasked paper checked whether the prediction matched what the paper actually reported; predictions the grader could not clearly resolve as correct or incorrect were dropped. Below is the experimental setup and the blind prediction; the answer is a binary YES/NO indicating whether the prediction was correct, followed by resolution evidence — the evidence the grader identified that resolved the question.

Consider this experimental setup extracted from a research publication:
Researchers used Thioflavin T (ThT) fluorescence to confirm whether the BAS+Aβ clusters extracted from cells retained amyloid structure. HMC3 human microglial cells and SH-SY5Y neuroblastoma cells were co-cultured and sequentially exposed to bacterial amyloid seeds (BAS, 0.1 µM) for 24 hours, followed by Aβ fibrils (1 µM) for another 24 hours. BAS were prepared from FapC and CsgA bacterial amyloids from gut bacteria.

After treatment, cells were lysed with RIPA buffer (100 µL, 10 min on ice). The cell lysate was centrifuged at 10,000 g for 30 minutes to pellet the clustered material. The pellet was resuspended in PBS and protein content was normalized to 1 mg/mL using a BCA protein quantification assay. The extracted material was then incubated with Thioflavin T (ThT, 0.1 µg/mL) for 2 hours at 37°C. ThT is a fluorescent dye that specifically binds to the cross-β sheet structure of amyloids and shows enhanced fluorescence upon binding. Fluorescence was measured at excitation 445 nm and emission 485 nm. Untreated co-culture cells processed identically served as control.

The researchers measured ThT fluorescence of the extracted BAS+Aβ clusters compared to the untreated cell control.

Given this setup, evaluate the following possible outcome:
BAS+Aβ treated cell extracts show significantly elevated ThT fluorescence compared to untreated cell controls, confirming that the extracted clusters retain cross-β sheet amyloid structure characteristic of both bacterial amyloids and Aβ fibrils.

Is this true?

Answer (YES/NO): YES